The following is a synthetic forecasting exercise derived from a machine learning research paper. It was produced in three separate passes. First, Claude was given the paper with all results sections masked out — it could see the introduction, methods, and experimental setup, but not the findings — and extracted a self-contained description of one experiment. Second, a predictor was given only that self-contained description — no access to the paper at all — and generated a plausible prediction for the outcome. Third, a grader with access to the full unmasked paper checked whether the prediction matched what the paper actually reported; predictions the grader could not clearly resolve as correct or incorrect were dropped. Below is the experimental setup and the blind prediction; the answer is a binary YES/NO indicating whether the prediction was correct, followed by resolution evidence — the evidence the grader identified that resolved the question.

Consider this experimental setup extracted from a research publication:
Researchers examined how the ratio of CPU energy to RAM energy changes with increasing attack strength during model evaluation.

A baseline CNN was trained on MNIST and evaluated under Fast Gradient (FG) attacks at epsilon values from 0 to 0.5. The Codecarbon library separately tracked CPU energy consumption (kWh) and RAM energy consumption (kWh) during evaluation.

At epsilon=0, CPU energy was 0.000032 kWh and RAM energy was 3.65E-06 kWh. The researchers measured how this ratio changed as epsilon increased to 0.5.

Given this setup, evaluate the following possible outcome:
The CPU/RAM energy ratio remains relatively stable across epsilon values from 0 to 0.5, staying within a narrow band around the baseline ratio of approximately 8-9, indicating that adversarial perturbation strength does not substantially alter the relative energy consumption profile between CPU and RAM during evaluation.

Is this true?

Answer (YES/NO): YES